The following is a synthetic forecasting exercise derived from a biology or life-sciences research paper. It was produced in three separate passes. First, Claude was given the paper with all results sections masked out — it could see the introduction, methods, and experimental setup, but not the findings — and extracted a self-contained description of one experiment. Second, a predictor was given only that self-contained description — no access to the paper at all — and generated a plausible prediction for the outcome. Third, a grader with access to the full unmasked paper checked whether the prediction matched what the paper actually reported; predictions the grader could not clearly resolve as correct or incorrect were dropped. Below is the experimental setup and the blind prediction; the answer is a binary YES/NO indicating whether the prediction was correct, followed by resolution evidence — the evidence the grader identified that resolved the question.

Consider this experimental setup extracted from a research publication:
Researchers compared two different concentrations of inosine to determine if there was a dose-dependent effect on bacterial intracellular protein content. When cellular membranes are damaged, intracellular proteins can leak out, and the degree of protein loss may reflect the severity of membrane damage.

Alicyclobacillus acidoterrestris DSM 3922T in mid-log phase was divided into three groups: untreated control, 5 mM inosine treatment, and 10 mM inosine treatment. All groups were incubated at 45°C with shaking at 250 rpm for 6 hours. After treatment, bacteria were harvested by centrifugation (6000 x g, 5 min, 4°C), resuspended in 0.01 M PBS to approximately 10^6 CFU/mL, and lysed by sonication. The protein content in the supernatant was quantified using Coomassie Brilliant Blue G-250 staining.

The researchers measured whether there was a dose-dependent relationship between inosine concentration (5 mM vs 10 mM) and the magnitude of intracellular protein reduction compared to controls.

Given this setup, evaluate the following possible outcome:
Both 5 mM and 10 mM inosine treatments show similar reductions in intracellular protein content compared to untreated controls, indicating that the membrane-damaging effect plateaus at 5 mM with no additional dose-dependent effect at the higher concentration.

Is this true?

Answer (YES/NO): NO